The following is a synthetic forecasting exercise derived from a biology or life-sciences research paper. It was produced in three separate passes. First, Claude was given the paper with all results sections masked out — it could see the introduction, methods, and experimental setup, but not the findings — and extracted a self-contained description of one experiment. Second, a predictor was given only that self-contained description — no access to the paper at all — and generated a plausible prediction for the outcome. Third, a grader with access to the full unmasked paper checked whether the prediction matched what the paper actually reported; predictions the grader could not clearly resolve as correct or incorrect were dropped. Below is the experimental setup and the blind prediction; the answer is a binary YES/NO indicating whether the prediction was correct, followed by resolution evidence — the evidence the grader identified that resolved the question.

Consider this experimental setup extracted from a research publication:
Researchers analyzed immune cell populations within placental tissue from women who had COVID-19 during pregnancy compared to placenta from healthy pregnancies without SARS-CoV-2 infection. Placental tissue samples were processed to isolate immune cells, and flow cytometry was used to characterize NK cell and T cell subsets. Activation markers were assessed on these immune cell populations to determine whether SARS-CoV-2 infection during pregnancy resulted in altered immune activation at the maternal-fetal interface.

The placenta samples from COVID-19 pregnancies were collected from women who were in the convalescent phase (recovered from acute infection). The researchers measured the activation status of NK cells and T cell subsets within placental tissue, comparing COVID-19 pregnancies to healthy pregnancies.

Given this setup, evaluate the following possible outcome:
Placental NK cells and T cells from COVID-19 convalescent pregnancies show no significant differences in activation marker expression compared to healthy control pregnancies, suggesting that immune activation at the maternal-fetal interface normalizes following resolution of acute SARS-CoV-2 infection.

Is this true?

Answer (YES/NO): YES